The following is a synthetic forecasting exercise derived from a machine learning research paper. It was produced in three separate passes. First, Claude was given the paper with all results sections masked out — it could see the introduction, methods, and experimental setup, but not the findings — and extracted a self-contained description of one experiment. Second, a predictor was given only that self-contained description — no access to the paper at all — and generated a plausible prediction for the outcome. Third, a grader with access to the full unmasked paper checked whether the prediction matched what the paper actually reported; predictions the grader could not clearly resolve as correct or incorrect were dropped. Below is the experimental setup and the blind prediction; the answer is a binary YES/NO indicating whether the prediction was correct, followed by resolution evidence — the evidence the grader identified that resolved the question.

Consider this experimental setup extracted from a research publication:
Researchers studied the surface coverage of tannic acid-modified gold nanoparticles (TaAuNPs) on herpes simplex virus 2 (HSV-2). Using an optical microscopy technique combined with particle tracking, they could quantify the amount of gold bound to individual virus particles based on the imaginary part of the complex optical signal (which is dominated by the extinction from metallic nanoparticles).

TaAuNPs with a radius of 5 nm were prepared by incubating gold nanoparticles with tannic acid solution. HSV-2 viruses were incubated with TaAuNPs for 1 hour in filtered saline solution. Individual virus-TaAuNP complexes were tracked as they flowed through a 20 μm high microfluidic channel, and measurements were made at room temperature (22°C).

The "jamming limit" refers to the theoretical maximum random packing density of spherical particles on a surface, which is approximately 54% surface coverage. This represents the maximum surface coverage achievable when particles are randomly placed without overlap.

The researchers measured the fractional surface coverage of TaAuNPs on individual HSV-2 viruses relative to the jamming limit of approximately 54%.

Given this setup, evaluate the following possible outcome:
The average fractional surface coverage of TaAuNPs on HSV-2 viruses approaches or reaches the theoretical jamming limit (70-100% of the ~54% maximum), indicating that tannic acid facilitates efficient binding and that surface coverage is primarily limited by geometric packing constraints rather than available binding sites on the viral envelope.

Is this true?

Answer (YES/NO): NO